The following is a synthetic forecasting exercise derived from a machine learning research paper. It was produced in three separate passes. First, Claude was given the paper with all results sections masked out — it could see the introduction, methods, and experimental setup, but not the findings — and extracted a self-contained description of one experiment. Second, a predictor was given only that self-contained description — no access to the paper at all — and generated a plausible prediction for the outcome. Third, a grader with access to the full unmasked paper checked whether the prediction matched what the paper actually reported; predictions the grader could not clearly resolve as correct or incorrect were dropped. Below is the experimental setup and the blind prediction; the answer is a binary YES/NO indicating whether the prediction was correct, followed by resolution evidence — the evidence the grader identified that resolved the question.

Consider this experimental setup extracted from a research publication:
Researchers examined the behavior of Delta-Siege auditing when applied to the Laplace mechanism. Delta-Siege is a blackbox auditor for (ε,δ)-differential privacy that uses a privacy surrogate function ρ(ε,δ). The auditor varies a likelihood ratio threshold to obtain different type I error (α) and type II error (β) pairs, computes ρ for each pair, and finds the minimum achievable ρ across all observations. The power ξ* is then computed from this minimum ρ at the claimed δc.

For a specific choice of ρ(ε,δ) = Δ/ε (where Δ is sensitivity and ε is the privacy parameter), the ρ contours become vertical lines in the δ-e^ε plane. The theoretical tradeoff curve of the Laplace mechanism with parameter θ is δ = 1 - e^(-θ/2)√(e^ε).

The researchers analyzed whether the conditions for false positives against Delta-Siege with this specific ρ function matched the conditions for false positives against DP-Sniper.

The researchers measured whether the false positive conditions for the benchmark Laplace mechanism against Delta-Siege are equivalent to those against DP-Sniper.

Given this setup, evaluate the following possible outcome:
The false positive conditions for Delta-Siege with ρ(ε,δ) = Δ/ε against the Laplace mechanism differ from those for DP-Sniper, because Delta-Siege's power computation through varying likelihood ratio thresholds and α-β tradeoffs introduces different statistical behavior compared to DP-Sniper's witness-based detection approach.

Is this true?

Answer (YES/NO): NO